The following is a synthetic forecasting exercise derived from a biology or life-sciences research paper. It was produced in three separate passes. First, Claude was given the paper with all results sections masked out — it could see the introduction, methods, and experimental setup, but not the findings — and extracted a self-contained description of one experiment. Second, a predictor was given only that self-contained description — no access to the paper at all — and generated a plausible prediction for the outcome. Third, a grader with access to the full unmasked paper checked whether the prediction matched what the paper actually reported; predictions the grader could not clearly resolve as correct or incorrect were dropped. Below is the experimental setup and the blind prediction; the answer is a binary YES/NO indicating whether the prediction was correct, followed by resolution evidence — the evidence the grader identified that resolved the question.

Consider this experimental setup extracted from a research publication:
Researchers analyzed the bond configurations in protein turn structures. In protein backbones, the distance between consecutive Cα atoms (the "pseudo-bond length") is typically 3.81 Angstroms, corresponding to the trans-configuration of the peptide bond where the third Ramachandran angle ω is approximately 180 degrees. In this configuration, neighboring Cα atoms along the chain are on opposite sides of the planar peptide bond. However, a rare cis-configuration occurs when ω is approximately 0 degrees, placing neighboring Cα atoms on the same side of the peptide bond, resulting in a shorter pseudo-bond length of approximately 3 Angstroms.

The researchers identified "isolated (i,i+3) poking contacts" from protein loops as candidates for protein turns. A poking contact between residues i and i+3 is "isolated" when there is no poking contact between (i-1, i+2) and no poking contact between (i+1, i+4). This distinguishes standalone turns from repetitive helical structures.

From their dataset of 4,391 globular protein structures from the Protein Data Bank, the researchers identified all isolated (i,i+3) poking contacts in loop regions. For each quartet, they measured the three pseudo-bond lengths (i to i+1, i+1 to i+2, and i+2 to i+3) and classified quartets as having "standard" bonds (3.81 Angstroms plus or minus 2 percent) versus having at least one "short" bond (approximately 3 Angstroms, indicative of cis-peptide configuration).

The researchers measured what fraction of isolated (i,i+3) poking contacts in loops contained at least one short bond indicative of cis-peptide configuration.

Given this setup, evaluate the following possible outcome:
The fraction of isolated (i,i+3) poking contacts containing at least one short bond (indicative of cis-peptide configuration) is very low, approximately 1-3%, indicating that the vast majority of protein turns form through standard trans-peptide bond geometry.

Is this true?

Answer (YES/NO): YES